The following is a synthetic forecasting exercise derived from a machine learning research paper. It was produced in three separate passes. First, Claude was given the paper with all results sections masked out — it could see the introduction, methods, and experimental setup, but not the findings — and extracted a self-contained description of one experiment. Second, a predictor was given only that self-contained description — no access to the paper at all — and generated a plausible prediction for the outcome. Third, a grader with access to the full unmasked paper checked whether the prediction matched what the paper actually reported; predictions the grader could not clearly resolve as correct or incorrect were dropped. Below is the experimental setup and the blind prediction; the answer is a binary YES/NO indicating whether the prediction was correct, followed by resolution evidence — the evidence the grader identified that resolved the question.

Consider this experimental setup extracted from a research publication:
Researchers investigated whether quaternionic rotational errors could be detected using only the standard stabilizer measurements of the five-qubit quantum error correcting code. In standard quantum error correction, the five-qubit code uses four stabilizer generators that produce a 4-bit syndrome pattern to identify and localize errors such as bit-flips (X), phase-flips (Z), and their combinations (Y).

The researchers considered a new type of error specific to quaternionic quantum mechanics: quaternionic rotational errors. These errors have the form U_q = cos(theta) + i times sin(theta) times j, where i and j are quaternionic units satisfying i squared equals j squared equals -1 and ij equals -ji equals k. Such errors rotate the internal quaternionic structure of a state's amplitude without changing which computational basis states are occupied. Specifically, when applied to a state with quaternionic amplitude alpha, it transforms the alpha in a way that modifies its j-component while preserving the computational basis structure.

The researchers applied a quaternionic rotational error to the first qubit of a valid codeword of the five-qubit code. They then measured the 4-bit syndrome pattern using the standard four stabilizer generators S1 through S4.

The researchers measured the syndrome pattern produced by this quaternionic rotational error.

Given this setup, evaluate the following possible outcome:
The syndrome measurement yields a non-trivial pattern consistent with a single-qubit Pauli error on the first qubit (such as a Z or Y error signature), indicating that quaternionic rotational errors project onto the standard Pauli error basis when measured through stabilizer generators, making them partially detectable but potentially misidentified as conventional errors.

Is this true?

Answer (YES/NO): NO